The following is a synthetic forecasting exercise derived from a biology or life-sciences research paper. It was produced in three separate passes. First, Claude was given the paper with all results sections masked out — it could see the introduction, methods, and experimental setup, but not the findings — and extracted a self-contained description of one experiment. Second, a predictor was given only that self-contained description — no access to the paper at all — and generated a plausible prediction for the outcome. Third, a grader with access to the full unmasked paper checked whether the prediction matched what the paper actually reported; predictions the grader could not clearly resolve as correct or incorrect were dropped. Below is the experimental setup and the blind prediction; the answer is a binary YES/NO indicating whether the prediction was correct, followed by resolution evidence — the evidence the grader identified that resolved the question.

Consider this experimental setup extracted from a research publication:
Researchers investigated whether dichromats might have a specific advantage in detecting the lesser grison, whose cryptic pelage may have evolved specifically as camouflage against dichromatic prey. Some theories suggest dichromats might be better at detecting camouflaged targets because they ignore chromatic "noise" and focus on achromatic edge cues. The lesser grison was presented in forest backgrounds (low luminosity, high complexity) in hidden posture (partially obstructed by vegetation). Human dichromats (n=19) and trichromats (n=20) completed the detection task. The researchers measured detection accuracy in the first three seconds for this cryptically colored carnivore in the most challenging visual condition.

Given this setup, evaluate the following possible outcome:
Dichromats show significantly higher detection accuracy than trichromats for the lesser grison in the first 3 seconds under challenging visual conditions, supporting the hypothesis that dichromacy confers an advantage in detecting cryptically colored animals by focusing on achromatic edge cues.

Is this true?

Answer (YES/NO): NO